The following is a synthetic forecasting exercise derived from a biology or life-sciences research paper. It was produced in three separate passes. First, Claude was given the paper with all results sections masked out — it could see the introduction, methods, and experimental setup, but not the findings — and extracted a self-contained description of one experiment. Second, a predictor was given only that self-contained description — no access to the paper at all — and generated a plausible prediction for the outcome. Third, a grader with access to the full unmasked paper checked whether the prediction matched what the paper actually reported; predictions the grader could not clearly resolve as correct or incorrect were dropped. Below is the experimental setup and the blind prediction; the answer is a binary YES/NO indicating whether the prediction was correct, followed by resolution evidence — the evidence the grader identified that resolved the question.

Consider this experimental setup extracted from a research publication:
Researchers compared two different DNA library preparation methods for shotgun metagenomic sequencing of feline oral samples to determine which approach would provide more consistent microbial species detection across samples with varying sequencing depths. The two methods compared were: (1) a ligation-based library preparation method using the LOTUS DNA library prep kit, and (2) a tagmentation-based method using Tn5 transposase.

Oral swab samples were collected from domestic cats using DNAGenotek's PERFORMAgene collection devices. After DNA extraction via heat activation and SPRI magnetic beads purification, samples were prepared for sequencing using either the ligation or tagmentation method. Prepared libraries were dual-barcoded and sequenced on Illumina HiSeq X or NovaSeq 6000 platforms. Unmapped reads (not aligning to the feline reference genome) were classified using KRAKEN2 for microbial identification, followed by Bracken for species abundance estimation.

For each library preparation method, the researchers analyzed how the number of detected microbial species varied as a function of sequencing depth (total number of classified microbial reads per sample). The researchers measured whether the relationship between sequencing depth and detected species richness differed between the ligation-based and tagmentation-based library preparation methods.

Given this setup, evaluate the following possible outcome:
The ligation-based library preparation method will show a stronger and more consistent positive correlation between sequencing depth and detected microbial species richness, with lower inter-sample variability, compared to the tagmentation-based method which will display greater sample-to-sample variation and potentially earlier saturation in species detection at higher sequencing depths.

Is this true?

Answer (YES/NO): NO